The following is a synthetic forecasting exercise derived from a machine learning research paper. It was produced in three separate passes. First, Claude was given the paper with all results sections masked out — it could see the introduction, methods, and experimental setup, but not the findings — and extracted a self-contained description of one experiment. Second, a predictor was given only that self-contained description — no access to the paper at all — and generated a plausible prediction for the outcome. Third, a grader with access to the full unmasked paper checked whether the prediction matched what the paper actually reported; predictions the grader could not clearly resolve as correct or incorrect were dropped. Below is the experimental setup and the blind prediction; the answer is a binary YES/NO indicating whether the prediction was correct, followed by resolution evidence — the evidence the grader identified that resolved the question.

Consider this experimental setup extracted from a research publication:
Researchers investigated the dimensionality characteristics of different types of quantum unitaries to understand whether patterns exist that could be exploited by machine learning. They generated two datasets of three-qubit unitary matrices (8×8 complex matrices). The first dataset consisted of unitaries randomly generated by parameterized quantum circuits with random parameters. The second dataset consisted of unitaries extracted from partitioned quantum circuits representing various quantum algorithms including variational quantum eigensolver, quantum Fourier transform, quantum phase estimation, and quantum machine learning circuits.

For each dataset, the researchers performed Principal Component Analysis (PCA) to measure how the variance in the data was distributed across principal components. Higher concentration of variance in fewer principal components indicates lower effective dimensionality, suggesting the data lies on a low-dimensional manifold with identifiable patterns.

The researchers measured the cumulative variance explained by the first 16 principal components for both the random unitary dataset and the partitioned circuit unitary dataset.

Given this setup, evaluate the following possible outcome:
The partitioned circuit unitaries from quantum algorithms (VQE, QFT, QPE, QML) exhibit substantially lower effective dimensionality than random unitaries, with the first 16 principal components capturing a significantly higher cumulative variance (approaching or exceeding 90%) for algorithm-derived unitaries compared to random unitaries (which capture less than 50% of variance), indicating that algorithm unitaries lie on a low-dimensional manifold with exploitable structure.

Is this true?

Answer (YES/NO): NO